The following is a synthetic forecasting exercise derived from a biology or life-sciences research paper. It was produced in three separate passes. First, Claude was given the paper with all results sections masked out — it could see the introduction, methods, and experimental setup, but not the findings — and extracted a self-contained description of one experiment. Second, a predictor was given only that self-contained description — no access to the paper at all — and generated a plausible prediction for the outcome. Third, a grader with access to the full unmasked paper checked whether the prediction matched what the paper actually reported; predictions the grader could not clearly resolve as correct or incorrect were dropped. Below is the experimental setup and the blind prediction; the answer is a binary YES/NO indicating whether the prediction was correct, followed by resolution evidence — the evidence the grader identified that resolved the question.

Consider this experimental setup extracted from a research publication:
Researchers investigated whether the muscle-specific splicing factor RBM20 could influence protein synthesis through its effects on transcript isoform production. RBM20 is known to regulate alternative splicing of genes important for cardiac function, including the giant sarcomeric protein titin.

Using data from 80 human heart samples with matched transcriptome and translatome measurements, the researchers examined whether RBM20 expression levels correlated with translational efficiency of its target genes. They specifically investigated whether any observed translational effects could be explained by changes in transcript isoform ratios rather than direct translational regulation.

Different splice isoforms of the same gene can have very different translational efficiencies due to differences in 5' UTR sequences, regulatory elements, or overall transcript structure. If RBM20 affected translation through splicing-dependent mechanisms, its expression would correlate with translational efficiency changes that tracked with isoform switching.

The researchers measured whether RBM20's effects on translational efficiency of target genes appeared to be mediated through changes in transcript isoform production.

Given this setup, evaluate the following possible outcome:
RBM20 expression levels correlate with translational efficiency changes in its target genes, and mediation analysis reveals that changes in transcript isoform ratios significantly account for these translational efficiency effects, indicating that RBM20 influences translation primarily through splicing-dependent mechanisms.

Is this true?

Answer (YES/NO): NO